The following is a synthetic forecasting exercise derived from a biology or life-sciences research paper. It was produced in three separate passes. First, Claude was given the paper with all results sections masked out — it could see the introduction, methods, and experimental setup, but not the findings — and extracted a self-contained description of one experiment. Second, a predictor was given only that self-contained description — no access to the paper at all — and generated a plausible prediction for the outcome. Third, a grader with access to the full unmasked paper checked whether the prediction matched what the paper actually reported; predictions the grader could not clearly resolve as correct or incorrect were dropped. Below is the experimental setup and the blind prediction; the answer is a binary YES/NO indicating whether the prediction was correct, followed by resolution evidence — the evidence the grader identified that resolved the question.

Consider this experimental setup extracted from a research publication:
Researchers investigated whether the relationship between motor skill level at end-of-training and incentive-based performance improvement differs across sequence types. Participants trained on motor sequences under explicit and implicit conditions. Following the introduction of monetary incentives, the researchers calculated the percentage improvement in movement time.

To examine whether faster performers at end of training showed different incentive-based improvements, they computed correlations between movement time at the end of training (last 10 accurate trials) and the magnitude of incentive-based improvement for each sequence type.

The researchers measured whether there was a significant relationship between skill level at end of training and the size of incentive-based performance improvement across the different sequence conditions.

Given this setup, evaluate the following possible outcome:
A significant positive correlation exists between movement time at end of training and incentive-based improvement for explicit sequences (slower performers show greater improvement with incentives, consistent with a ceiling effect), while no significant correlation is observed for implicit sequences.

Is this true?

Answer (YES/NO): NO